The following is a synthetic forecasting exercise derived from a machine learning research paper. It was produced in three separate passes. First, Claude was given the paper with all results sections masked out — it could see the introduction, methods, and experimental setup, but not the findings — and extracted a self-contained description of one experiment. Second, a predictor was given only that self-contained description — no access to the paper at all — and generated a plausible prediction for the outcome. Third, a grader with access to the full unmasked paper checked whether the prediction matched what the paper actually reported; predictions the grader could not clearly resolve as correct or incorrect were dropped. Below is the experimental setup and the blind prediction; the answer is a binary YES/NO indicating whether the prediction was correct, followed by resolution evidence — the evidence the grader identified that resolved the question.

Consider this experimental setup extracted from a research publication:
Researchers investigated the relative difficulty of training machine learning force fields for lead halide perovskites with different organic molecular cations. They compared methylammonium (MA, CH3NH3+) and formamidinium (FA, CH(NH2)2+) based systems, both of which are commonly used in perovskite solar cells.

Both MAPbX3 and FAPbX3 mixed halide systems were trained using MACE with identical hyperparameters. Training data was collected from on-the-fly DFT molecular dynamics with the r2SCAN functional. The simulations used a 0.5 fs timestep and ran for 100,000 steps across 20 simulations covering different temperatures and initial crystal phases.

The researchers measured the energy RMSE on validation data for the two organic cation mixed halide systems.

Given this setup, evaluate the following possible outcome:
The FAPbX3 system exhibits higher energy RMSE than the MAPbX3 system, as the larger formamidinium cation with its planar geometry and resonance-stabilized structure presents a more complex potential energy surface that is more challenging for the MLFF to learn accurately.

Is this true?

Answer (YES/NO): NO